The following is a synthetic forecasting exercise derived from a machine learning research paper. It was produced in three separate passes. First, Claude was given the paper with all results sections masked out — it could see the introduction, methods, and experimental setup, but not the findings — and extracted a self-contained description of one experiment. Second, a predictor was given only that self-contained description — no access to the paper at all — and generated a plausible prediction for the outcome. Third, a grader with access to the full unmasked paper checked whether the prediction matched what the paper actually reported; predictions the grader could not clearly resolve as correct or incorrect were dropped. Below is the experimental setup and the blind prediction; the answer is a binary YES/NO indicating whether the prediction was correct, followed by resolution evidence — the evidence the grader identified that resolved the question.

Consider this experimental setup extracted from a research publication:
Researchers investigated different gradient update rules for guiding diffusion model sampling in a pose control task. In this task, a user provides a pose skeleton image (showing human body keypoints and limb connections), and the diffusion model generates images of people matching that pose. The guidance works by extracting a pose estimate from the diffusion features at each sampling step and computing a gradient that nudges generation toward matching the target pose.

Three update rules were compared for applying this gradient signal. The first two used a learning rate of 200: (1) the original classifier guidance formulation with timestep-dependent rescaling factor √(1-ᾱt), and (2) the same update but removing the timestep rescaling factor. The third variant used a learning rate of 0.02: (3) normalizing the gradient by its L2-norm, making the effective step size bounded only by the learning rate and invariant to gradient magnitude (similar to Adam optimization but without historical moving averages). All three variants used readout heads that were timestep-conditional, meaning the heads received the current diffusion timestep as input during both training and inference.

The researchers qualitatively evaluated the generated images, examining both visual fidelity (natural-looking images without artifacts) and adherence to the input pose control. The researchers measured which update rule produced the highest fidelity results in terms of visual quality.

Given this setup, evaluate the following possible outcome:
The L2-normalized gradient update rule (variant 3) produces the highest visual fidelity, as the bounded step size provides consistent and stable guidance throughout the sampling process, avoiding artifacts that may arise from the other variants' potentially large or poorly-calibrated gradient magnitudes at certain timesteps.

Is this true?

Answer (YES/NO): YES